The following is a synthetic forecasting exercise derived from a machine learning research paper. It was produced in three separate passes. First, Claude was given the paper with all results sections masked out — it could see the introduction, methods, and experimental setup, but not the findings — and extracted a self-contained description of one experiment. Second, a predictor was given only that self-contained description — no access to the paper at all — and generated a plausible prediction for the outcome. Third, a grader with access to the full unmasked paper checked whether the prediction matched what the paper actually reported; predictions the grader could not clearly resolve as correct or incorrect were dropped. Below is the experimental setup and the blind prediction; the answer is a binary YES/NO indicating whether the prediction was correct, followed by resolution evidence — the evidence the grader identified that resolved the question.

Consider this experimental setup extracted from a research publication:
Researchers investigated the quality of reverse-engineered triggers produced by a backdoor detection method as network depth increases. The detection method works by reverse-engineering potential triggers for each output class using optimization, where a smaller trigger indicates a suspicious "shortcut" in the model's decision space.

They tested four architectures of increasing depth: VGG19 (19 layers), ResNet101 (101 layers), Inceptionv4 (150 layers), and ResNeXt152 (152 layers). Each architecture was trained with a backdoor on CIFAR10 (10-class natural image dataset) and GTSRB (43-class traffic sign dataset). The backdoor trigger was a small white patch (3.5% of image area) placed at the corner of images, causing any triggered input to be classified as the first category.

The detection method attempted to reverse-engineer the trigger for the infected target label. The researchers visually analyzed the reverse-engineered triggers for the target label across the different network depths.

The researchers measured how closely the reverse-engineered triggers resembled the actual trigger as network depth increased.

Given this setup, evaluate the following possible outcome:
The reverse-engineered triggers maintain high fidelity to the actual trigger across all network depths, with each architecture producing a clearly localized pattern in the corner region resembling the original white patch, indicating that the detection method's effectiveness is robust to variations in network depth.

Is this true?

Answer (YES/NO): NO